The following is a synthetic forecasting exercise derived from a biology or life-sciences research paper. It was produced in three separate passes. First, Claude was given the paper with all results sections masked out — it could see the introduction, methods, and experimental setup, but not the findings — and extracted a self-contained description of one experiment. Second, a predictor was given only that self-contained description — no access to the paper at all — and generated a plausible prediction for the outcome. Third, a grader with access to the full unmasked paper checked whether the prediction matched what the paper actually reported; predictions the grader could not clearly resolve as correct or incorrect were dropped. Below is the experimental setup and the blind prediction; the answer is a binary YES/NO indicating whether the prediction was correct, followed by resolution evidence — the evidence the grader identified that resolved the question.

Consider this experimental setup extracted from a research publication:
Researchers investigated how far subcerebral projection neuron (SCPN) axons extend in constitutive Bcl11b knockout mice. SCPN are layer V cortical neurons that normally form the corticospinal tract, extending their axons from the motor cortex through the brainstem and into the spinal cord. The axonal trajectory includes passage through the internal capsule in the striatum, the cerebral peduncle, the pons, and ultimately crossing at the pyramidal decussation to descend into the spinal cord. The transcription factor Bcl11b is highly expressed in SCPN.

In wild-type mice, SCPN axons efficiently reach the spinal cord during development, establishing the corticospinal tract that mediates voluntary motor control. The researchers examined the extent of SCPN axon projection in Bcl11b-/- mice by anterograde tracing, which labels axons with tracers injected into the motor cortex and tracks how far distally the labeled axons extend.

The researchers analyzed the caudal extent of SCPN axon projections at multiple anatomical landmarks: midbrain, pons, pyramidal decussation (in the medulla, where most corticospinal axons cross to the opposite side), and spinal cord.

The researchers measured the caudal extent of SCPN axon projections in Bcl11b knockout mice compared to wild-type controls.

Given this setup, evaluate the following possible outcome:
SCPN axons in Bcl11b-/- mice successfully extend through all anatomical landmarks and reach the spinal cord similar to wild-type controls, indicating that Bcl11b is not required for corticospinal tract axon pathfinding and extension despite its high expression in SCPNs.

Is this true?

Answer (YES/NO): NO